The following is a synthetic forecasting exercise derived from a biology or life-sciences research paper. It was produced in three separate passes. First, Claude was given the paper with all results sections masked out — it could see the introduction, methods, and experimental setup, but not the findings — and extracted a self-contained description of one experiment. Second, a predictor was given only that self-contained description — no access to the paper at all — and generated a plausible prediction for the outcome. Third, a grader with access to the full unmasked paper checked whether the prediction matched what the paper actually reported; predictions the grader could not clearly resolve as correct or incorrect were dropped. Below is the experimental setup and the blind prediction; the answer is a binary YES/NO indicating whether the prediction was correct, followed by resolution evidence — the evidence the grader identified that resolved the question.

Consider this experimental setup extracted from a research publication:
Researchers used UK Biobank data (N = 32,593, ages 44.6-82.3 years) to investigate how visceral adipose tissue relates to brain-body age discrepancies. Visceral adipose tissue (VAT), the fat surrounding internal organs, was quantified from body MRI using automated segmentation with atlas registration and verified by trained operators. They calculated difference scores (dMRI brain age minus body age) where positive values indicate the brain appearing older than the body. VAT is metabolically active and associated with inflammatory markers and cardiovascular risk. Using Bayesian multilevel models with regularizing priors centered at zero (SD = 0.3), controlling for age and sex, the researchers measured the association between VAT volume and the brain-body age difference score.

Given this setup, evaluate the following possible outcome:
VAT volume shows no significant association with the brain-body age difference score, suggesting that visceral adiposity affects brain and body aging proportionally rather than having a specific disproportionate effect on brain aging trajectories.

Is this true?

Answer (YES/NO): NO